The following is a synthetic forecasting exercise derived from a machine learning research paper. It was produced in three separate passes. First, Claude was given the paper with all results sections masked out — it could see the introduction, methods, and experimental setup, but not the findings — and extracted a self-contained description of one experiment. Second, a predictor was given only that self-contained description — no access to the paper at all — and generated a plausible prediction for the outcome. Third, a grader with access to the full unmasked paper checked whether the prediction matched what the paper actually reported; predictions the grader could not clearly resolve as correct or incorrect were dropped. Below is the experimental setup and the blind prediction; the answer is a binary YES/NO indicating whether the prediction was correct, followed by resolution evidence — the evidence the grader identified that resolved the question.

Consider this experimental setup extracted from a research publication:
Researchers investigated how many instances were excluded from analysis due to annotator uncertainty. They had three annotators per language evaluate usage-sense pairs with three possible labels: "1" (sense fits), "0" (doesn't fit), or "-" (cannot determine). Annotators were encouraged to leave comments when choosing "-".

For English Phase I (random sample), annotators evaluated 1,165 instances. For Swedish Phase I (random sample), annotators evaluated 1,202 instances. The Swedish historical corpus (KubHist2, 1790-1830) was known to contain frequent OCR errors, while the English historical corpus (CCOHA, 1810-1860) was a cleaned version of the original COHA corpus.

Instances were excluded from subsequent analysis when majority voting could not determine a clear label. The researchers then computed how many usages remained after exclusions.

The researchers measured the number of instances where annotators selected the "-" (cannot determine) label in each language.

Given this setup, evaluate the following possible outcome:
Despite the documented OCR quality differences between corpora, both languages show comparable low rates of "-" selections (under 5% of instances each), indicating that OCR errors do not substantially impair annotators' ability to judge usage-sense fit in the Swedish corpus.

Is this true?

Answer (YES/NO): NO